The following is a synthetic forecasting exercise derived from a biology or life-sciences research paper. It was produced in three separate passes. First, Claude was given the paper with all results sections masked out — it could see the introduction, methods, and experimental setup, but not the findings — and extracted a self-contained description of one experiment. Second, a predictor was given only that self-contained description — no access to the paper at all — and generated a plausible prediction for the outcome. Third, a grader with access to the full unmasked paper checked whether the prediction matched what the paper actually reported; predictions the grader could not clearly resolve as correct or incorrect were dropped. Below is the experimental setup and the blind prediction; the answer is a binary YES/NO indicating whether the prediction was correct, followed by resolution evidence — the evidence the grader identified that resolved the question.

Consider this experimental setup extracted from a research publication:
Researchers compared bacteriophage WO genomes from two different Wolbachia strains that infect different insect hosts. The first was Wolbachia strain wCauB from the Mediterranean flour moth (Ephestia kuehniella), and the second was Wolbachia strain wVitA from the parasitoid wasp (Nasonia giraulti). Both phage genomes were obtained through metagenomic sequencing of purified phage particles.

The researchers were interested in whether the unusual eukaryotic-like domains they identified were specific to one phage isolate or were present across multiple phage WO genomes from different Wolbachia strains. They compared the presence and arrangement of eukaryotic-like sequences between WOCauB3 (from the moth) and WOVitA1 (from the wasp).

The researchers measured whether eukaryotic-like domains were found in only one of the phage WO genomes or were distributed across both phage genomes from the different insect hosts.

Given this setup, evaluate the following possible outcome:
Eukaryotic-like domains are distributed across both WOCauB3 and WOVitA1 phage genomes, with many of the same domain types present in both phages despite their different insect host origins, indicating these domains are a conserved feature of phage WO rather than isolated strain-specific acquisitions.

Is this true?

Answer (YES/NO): YES